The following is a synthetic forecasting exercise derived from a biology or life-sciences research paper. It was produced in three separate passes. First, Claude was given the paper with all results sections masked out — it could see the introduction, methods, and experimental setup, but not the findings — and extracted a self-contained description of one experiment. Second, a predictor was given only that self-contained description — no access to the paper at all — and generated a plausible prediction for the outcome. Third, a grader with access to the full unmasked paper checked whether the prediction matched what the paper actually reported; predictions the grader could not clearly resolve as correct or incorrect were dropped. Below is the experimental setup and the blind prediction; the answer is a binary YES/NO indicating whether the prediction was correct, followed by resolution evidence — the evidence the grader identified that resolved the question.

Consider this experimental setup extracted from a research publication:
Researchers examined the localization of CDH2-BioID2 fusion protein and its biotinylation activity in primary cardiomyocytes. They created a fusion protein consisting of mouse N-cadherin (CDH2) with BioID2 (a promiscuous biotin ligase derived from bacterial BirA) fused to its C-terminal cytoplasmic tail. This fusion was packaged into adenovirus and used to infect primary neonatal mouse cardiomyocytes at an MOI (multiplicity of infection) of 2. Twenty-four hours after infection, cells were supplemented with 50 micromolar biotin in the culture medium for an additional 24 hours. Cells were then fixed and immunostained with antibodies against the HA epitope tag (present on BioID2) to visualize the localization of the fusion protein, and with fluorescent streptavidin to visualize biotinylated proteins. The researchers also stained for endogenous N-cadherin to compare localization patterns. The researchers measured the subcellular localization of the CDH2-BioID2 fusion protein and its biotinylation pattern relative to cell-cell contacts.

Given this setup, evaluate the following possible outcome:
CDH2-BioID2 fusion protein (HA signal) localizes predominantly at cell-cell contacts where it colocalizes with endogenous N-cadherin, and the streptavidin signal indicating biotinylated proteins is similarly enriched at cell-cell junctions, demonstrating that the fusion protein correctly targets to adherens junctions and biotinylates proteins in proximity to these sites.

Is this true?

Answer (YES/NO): YES